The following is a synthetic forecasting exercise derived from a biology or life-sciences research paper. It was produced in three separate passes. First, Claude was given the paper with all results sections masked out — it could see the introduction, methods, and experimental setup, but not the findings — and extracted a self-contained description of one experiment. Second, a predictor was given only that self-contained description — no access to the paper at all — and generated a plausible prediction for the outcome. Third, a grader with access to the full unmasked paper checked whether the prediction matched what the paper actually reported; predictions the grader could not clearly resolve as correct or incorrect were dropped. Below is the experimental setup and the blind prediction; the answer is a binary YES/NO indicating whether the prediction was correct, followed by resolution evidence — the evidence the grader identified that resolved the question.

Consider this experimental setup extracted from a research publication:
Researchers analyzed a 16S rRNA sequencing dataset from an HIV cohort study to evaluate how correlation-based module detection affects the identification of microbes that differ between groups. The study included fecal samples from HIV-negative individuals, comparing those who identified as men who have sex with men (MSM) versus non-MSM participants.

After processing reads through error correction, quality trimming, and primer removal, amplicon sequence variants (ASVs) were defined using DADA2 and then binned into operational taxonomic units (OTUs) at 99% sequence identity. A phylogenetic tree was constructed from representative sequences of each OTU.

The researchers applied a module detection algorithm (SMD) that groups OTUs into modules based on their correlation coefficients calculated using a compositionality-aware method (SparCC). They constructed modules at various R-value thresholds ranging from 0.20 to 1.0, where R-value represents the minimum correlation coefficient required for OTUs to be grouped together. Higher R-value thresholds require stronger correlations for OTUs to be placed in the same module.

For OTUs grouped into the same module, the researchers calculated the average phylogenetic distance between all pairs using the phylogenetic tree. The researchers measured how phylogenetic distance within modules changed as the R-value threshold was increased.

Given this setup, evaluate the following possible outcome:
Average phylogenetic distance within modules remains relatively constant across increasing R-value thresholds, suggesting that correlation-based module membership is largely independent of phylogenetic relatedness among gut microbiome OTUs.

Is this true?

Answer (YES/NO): NO